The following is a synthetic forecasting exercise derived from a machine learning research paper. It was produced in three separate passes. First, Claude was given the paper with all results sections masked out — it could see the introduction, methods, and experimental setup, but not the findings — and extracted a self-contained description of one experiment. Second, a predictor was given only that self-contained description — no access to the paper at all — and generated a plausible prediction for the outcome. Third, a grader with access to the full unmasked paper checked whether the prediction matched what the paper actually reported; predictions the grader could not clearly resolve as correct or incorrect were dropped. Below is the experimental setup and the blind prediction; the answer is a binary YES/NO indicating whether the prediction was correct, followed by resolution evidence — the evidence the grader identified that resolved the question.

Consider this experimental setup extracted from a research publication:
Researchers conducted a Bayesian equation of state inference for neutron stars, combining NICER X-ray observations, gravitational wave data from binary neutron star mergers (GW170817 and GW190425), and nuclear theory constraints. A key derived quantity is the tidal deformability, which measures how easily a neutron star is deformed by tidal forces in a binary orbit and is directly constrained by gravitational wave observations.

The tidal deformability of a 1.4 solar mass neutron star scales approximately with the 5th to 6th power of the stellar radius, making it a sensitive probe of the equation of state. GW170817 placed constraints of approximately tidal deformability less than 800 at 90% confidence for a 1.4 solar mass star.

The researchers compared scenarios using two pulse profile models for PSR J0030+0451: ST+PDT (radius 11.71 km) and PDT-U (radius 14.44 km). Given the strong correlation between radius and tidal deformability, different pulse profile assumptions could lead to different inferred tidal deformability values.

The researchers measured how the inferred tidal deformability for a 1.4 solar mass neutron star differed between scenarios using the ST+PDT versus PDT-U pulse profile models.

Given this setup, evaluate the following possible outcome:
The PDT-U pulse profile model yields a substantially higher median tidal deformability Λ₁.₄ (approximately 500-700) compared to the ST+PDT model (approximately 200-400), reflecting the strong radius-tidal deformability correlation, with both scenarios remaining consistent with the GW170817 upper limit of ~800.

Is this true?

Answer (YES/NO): NO